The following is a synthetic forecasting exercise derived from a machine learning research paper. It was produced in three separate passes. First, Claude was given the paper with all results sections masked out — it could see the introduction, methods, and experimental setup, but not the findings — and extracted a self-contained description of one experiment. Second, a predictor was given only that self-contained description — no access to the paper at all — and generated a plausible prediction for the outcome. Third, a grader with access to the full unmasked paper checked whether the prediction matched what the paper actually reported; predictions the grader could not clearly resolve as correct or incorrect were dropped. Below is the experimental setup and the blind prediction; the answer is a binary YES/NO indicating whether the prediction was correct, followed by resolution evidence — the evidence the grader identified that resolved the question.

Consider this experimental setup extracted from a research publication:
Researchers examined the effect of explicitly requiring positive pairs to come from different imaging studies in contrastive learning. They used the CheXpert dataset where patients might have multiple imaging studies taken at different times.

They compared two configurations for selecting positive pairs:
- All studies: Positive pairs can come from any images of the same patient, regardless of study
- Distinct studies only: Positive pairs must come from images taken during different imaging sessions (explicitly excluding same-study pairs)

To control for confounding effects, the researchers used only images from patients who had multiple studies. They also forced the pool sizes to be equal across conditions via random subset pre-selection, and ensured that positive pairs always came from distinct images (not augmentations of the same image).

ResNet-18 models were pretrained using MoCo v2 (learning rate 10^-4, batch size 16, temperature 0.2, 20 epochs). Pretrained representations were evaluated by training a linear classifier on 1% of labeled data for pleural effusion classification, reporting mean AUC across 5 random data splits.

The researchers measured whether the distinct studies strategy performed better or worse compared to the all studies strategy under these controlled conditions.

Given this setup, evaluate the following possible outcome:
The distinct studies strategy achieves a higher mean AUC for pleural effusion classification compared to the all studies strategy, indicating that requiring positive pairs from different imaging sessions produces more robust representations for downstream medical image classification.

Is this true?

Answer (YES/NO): NO